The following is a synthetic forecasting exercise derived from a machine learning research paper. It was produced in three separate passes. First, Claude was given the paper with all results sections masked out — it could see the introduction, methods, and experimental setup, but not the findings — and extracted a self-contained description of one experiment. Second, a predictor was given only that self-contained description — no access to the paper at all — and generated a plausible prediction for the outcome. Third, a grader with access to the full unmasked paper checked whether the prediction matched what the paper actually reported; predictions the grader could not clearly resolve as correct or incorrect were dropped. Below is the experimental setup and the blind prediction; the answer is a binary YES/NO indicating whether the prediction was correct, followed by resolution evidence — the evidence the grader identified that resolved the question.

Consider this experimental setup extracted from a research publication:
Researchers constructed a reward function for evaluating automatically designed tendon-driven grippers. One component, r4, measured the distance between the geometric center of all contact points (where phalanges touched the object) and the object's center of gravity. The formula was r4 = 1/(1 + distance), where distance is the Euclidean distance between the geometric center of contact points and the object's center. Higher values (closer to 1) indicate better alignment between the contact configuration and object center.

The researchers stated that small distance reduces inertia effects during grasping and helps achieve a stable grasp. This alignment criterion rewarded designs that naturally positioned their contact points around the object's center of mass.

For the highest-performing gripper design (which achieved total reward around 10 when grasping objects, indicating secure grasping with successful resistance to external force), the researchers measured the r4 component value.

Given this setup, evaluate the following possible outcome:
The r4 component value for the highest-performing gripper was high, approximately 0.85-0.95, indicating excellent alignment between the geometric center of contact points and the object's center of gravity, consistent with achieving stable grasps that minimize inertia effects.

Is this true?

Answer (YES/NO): NO